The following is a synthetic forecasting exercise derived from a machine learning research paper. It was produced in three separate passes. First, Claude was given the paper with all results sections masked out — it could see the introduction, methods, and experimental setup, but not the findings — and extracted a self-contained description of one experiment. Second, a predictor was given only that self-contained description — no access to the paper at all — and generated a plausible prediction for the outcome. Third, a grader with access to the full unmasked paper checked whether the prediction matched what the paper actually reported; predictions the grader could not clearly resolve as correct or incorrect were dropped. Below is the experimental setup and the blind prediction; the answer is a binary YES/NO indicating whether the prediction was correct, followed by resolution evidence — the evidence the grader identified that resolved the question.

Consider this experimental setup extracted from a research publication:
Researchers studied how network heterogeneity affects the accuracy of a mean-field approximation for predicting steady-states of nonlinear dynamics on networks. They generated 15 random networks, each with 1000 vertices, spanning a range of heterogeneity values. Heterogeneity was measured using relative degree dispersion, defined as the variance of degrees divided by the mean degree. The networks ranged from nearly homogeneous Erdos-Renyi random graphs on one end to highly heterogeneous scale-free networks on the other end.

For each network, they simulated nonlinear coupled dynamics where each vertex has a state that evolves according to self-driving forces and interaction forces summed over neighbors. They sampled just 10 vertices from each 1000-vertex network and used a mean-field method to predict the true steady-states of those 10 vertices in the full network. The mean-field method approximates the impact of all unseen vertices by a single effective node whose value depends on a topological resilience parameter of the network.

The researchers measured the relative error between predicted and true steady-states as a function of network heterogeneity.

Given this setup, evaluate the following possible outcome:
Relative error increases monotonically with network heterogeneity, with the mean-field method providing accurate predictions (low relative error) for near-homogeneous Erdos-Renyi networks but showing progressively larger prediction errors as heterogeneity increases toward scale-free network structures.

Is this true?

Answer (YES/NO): YES